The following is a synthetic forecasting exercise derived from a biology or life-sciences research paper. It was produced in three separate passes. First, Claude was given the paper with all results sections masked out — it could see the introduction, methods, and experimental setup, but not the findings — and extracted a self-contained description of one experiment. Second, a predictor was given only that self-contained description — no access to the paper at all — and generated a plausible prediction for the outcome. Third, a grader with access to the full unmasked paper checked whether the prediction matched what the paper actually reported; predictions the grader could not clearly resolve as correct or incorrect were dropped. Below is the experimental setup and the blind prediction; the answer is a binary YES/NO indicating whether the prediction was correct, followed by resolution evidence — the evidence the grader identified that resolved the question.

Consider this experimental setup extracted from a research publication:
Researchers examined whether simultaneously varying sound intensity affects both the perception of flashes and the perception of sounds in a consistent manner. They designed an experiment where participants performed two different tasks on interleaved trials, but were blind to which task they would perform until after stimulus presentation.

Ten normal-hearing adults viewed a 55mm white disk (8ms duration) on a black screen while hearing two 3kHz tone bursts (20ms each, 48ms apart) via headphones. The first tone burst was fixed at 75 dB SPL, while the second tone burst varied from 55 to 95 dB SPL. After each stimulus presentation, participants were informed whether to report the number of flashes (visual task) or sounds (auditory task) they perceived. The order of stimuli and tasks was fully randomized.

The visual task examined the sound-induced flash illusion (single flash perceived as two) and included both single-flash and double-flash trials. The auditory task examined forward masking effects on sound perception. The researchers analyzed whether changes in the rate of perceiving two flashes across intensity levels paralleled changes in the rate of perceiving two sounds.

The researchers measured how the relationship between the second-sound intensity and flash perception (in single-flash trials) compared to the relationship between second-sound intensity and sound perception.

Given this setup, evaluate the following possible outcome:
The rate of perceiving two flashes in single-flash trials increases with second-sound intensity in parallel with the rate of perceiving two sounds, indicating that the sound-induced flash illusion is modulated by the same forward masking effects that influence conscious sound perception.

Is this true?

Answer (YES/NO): YES